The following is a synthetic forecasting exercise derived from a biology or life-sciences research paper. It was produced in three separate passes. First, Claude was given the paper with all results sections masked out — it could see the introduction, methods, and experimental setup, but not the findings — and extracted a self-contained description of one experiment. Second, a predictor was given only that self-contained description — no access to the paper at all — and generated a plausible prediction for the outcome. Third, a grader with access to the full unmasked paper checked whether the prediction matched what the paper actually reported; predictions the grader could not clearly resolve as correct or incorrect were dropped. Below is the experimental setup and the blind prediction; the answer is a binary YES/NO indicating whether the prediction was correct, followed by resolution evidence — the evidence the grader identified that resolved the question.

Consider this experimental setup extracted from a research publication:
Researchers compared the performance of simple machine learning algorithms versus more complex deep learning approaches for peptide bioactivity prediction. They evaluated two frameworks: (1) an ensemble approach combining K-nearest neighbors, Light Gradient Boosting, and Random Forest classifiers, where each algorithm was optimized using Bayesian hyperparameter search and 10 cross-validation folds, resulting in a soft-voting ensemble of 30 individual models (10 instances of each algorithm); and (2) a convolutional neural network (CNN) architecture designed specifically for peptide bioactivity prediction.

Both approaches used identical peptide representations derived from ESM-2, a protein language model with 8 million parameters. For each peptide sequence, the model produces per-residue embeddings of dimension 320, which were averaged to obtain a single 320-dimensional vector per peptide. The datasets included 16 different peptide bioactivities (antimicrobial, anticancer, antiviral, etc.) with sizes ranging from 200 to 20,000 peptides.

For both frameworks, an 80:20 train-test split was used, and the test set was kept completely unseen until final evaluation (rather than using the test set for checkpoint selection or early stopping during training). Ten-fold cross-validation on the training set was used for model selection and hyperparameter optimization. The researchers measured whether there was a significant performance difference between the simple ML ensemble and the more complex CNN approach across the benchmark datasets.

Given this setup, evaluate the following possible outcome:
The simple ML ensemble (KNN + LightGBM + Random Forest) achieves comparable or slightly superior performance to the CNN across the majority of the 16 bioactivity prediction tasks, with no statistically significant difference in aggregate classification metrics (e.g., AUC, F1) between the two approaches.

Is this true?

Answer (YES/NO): YES